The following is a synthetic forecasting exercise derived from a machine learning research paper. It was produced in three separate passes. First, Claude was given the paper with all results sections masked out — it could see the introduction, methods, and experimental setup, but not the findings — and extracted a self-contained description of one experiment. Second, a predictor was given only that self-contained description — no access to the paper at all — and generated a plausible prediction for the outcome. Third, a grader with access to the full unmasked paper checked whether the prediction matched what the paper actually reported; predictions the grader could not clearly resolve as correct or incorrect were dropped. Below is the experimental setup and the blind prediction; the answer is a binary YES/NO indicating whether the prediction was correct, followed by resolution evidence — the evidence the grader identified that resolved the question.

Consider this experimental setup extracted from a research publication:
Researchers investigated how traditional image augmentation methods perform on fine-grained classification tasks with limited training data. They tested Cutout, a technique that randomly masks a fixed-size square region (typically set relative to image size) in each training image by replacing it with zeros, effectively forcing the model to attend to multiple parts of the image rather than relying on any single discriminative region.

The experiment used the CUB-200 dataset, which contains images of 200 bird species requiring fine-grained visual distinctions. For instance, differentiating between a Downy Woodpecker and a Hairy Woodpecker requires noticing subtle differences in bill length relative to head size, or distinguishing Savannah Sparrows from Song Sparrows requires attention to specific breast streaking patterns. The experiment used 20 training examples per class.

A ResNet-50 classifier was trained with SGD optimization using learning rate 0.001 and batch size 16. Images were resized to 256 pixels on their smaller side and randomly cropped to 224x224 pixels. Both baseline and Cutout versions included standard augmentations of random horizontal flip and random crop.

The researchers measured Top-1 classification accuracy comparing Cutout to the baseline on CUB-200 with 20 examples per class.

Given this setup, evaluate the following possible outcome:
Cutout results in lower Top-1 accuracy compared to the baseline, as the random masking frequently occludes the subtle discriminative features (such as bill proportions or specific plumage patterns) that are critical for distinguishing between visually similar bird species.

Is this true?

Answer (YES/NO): YES